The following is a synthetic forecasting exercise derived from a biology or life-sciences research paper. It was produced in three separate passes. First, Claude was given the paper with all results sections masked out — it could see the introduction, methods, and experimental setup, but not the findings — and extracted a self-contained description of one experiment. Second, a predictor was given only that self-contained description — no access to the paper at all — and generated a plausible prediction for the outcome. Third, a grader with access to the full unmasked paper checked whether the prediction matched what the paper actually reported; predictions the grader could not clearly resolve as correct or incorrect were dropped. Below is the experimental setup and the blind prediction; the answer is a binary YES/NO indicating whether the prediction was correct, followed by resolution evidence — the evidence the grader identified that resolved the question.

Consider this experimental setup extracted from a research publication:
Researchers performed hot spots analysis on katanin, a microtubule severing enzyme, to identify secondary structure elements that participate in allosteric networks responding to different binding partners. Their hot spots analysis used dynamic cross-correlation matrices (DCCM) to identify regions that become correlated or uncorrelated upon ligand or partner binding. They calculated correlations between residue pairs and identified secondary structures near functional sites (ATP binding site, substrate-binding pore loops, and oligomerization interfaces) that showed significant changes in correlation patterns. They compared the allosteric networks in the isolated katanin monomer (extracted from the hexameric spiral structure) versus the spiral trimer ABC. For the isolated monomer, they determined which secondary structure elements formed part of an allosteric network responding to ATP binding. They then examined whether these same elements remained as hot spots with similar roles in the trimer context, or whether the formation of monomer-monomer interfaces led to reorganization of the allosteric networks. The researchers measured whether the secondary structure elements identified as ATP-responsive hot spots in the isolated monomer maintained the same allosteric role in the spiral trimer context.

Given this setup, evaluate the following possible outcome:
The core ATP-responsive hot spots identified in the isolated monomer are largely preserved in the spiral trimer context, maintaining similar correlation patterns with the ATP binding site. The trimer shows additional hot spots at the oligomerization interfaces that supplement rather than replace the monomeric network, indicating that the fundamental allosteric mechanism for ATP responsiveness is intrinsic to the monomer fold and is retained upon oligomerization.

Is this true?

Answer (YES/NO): NO